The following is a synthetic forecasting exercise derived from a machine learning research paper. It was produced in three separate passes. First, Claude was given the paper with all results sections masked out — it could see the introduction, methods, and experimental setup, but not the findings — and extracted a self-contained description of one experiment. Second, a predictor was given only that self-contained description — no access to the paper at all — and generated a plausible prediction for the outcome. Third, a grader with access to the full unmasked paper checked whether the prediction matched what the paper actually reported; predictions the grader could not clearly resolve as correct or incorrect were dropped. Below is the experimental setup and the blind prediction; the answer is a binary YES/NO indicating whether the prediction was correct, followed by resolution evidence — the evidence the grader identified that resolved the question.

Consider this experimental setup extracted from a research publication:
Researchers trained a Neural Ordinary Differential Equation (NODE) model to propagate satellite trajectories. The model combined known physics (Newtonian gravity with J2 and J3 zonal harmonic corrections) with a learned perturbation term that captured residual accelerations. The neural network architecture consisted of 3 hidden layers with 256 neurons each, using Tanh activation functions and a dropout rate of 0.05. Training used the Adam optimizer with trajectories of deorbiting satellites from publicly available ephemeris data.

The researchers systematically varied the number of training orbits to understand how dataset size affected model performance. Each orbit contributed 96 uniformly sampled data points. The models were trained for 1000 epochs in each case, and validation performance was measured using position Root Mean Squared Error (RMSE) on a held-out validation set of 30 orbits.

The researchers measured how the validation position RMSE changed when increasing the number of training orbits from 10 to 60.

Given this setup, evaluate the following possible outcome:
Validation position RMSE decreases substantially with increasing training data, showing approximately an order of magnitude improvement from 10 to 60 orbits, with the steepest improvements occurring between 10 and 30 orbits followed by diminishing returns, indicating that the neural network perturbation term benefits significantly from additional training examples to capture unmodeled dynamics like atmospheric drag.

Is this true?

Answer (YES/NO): NO